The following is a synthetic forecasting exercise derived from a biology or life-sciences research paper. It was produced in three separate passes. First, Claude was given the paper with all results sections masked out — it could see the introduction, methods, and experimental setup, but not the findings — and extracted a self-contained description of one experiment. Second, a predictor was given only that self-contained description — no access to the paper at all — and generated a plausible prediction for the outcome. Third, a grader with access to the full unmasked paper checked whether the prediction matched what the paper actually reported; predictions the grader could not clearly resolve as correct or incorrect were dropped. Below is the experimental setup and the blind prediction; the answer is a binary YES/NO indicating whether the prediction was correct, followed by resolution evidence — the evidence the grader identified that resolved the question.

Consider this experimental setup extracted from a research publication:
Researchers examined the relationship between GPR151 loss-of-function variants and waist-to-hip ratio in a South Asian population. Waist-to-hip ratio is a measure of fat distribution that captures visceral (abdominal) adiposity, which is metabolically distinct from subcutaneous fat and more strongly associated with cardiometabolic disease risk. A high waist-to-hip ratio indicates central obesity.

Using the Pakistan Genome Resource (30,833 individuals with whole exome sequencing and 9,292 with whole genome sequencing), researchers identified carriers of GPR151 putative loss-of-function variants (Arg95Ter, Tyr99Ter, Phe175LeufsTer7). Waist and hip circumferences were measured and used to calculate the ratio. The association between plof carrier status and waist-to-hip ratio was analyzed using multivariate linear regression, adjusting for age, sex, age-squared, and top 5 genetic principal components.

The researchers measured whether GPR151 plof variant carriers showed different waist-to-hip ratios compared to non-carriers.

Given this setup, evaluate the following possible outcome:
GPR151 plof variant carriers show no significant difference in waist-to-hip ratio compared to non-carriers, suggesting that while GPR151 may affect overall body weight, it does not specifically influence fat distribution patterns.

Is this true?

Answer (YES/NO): YES